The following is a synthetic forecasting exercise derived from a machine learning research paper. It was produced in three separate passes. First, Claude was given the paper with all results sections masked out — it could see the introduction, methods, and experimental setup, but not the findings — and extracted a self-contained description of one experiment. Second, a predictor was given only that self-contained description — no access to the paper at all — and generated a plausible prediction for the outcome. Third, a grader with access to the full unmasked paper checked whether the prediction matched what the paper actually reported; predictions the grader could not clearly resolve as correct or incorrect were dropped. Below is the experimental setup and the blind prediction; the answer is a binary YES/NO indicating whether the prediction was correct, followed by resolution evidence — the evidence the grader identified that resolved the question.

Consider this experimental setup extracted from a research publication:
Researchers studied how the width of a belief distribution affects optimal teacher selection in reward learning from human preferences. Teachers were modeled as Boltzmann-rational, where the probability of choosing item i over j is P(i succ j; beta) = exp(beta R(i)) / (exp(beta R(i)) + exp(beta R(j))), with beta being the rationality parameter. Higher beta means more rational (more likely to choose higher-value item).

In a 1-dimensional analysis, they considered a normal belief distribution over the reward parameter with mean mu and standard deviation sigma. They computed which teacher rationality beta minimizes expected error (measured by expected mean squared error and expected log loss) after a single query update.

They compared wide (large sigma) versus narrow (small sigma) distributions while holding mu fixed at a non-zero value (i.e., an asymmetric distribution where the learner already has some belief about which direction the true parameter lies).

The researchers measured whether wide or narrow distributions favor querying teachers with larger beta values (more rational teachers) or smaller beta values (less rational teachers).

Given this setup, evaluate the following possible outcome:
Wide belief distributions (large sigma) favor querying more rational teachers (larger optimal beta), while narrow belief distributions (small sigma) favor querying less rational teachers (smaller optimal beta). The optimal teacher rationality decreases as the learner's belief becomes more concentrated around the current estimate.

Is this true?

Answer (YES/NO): YES